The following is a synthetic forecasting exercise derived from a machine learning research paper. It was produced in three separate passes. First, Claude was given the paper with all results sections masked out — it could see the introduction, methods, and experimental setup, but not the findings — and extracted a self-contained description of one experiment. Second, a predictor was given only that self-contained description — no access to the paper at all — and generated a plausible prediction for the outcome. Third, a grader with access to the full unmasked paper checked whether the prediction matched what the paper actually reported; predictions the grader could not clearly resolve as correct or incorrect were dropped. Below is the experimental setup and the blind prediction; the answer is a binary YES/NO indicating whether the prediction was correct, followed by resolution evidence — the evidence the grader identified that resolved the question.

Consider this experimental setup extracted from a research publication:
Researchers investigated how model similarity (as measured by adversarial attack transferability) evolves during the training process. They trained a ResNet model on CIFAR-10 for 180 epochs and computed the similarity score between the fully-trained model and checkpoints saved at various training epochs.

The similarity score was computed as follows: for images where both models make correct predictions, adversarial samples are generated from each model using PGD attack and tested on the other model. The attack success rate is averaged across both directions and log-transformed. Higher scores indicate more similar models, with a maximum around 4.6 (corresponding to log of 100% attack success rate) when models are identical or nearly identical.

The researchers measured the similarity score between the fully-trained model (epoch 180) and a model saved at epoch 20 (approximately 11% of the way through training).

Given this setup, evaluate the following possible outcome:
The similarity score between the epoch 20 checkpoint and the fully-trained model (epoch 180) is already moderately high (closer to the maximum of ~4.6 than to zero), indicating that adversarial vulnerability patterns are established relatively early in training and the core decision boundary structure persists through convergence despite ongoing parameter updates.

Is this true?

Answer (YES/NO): YES